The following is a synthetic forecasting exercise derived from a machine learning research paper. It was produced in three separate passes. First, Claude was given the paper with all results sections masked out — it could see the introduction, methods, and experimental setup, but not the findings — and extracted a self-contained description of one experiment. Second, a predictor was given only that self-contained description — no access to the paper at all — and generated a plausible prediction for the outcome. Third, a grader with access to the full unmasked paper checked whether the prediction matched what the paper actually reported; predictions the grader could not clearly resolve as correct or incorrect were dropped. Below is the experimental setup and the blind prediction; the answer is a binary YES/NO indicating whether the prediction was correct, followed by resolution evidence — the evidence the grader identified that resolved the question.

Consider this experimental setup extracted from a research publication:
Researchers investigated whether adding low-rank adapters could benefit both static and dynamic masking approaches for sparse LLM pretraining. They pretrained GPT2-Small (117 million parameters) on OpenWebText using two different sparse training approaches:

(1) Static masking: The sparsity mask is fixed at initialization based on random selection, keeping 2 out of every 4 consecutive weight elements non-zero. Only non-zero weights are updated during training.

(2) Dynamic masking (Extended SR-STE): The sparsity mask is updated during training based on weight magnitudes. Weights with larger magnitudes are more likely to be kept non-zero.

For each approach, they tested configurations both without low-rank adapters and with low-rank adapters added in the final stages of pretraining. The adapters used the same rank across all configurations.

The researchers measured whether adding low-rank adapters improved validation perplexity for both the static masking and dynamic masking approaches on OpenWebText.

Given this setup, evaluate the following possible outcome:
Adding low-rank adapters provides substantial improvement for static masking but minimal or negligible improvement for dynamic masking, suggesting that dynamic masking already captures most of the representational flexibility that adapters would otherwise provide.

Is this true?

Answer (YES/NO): NO